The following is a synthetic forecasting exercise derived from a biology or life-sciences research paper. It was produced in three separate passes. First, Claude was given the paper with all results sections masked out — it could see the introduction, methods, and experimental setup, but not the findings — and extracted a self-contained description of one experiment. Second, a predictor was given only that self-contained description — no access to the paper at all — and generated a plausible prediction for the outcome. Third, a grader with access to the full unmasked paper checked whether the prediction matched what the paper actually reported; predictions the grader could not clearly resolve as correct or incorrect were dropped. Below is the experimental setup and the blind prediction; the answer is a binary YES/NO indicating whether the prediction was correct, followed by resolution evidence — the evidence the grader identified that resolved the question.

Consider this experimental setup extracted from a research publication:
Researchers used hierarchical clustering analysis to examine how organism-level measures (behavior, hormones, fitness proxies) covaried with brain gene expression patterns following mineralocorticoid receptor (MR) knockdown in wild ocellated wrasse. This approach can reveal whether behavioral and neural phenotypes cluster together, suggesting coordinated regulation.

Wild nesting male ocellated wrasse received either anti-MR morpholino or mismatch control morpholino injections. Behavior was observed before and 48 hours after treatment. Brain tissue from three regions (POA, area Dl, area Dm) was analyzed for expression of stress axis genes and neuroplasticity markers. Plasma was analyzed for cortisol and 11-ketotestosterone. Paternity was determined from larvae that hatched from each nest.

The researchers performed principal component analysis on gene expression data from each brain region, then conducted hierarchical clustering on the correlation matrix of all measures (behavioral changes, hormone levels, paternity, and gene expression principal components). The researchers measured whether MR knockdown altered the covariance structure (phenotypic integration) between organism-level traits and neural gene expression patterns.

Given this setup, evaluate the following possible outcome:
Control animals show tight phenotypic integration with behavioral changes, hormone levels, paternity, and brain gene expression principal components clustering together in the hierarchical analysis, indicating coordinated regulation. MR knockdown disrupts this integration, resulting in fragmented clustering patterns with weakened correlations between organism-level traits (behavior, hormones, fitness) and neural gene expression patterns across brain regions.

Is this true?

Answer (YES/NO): NO